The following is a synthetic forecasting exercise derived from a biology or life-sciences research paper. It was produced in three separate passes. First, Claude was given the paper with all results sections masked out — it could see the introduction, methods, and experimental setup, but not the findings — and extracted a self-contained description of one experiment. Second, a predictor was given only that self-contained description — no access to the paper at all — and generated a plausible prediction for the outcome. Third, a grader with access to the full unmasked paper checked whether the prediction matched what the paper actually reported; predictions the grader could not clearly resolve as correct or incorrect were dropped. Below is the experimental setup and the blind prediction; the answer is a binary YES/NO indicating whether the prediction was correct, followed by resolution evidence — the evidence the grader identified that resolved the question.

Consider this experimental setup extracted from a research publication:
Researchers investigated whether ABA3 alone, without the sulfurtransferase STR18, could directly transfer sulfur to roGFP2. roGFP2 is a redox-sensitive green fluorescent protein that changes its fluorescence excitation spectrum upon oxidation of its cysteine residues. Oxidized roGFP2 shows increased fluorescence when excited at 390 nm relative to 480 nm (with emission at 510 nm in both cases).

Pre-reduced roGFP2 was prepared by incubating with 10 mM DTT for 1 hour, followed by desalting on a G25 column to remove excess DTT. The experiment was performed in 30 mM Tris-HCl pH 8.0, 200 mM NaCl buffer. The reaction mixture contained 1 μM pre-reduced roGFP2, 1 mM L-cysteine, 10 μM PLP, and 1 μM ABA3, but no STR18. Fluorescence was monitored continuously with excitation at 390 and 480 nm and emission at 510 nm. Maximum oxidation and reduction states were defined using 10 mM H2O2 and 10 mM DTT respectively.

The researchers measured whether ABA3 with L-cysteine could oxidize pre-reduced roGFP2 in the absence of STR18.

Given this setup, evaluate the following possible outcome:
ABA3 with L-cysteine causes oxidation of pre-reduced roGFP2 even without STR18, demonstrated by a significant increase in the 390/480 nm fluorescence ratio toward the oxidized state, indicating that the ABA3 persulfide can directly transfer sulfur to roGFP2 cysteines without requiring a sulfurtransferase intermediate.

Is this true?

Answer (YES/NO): NO